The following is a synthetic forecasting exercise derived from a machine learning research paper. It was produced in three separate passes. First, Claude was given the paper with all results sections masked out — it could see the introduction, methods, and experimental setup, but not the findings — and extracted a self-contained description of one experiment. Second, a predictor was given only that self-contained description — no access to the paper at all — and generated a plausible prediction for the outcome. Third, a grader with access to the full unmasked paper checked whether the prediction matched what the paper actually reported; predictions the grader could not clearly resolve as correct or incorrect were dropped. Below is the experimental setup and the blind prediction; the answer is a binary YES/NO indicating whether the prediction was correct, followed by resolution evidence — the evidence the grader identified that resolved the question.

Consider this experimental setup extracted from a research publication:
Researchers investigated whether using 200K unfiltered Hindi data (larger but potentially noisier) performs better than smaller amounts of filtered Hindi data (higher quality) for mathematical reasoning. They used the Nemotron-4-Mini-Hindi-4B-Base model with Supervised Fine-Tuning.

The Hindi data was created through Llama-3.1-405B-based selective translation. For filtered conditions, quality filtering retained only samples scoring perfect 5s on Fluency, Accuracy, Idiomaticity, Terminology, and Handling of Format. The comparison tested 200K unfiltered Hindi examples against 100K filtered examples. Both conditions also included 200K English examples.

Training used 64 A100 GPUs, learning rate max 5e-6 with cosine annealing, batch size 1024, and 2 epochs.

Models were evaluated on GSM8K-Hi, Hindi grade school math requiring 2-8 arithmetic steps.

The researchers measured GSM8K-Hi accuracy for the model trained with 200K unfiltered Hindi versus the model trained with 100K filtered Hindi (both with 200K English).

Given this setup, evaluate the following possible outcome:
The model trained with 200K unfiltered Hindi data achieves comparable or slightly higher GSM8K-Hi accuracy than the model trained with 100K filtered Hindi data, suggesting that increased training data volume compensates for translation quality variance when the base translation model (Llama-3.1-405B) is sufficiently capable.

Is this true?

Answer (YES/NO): YES